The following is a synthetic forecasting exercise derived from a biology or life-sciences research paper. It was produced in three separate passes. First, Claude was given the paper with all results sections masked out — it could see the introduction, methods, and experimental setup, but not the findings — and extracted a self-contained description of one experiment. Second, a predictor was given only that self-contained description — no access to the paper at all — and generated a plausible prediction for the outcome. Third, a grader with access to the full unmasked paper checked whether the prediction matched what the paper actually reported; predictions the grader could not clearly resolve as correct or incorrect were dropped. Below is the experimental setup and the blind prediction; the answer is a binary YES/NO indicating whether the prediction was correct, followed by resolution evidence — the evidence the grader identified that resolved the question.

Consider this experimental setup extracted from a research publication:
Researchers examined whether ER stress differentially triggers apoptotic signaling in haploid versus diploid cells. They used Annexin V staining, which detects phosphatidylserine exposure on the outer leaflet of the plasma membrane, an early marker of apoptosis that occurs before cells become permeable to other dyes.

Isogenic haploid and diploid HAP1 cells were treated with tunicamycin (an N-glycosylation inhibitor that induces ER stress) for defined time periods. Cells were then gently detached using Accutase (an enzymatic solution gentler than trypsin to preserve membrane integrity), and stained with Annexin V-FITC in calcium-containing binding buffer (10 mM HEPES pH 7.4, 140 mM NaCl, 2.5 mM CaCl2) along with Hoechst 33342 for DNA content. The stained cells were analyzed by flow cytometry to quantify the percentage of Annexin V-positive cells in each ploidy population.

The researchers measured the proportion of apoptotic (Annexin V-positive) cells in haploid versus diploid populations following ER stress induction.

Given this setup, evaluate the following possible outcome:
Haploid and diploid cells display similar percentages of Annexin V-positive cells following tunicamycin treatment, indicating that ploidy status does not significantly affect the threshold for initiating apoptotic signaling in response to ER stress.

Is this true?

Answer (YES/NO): NO